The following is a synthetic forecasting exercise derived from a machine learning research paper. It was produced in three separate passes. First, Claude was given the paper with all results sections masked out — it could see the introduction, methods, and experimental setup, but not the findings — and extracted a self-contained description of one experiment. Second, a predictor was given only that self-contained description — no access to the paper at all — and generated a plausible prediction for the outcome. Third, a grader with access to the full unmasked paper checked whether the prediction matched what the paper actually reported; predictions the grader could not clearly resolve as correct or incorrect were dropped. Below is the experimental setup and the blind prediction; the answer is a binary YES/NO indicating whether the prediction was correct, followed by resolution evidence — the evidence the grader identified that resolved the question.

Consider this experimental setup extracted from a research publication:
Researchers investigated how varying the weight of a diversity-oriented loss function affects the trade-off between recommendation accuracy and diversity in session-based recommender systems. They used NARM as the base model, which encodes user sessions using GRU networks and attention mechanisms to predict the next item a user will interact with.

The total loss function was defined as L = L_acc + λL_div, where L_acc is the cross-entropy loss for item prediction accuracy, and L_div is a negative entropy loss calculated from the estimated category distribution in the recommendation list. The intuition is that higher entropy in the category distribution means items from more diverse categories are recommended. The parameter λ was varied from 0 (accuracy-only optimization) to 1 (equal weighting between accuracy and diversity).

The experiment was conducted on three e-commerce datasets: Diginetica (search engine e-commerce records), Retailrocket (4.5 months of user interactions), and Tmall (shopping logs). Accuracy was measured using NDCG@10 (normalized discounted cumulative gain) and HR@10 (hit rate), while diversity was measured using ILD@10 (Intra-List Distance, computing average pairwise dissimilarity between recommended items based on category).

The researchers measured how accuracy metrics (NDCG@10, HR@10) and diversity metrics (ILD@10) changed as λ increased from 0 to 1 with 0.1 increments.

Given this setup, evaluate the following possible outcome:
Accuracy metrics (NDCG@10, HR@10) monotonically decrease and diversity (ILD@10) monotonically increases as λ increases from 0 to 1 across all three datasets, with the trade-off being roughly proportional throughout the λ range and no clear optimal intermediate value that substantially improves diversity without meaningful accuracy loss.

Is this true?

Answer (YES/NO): NO